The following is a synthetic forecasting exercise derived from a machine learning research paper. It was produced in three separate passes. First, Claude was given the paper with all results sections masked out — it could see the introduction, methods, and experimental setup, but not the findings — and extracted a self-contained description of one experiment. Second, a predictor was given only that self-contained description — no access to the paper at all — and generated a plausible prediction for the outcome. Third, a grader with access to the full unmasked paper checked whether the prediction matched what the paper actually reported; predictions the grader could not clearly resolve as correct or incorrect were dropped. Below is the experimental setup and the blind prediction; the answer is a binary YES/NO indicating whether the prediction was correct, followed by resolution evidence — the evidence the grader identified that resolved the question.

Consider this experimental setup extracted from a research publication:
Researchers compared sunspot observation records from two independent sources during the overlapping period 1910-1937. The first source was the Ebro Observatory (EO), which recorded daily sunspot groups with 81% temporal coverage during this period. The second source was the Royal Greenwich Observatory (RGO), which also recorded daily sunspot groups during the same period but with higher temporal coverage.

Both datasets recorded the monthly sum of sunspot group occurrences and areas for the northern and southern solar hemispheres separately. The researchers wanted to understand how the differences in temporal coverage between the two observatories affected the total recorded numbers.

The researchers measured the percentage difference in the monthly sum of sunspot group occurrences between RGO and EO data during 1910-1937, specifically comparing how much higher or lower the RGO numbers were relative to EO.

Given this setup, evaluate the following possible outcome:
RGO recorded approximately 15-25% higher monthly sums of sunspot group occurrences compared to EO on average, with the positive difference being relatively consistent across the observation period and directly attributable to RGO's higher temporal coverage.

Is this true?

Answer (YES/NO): NO